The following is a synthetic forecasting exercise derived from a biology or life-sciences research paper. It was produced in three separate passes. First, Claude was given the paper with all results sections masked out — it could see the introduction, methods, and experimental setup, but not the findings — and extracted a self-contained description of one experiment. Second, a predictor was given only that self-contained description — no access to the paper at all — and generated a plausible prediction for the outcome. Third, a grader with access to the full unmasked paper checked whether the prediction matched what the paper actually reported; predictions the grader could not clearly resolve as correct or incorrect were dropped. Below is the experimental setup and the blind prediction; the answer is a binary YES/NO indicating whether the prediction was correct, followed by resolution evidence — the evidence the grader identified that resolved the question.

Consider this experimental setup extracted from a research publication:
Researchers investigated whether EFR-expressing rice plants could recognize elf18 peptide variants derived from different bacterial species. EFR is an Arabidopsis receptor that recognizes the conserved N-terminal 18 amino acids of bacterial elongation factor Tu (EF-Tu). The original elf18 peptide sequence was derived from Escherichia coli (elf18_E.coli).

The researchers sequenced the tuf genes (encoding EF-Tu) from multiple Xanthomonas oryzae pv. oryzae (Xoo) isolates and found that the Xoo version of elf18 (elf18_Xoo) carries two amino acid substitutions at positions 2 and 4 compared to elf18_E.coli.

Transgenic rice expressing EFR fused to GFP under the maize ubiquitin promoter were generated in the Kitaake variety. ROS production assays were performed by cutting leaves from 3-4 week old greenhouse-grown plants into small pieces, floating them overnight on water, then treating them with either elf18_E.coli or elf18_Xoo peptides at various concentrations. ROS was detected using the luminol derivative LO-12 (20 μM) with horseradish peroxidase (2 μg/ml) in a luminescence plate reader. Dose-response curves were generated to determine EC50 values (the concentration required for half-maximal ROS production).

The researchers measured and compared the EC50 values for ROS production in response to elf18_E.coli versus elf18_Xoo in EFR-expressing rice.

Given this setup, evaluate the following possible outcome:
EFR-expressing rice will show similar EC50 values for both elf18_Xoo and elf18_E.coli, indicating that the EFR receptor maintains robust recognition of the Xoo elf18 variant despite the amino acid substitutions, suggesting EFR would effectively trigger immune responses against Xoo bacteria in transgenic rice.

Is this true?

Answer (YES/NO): YES